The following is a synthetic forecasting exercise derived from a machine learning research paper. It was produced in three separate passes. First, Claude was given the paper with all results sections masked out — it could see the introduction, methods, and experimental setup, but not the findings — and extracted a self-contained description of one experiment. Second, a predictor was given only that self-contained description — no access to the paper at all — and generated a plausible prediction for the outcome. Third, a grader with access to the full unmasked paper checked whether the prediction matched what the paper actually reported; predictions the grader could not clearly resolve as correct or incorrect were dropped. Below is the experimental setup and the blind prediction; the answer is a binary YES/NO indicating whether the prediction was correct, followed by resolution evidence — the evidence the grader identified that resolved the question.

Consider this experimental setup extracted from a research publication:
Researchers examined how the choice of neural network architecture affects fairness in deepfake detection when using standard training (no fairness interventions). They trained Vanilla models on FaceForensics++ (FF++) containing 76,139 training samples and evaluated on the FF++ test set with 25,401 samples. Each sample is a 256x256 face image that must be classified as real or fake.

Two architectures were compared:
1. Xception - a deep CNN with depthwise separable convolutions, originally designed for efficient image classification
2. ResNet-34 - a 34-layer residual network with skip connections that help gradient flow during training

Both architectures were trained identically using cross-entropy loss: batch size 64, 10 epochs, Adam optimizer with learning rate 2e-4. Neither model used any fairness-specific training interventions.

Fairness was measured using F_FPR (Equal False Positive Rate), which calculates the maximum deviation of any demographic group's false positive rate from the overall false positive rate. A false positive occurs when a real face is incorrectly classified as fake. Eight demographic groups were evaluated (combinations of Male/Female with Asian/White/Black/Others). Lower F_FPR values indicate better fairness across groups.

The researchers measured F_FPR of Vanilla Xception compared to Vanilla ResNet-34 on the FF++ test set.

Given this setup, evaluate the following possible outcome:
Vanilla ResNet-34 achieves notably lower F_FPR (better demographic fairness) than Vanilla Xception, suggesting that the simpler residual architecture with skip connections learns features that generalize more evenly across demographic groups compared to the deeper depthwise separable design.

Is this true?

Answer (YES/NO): NO